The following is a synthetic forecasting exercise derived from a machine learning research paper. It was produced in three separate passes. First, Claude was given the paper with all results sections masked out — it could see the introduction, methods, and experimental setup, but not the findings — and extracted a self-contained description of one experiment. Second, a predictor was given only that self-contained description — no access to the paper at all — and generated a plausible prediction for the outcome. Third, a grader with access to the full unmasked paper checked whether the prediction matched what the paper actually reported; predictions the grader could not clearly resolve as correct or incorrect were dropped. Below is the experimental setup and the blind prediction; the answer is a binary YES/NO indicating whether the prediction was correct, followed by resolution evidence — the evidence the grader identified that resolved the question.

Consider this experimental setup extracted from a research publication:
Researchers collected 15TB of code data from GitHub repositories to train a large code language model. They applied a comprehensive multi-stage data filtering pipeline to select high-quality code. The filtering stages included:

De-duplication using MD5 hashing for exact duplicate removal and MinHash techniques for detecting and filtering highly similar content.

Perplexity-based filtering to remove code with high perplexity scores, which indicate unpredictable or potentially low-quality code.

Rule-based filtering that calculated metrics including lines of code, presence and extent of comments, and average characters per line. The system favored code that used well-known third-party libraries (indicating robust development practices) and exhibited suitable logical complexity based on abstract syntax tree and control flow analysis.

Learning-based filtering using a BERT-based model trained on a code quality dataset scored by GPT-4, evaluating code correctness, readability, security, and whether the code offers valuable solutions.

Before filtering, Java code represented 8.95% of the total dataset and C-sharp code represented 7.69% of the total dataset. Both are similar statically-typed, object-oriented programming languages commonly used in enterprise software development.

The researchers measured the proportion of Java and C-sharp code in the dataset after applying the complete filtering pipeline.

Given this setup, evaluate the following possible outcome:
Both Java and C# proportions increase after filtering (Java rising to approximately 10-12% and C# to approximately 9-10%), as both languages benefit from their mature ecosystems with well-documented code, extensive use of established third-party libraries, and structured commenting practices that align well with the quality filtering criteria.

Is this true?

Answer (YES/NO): NO